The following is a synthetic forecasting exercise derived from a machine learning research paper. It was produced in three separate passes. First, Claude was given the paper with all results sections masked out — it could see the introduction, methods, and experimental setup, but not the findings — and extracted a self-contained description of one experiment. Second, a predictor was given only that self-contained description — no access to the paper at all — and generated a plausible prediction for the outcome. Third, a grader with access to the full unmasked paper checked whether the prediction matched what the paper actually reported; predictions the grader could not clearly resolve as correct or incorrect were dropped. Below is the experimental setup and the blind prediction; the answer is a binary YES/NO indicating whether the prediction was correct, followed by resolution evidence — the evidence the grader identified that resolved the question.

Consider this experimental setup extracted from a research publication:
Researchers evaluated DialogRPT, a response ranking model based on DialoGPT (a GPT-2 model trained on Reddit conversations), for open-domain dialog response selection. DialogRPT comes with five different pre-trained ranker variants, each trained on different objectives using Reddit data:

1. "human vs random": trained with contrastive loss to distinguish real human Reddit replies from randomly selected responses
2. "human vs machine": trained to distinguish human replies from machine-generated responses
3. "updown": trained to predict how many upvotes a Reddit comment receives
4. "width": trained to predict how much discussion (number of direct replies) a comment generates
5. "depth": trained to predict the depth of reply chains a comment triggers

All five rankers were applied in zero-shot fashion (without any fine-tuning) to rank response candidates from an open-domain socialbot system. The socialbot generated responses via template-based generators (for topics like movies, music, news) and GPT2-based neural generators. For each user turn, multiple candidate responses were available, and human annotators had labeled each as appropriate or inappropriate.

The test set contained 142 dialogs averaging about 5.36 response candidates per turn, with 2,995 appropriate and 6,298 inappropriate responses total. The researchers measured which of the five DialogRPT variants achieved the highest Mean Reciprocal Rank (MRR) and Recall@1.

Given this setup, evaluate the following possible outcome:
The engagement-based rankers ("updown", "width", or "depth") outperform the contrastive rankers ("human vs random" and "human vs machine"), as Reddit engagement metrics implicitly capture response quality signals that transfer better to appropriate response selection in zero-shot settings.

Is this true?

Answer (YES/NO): NO